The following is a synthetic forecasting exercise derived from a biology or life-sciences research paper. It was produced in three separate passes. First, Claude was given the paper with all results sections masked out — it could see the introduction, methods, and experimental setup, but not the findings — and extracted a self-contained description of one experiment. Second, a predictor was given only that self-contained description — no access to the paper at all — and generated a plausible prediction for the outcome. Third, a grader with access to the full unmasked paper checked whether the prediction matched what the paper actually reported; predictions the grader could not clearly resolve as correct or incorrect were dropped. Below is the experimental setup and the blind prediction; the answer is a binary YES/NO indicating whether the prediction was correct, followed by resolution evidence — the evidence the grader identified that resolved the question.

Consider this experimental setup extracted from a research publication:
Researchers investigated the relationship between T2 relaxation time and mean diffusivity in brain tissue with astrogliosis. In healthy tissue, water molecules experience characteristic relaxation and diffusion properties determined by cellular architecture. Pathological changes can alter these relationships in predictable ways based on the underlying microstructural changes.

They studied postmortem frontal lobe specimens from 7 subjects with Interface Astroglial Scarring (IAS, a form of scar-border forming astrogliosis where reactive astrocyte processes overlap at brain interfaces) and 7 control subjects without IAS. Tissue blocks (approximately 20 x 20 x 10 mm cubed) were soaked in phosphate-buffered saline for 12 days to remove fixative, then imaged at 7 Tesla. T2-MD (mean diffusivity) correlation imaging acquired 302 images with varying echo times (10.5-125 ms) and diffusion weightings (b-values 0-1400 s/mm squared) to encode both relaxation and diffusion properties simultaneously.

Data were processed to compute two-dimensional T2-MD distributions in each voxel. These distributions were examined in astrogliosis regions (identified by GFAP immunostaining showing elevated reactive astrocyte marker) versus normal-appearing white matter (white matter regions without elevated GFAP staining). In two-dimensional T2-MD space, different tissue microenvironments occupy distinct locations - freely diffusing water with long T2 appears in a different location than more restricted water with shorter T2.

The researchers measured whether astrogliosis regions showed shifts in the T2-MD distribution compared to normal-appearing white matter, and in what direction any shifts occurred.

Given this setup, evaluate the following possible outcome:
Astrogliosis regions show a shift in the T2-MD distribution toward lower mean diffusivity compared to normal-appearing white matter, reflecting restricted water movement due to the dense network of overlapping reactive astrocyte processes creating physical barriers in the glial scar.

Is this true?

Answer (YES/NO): NO